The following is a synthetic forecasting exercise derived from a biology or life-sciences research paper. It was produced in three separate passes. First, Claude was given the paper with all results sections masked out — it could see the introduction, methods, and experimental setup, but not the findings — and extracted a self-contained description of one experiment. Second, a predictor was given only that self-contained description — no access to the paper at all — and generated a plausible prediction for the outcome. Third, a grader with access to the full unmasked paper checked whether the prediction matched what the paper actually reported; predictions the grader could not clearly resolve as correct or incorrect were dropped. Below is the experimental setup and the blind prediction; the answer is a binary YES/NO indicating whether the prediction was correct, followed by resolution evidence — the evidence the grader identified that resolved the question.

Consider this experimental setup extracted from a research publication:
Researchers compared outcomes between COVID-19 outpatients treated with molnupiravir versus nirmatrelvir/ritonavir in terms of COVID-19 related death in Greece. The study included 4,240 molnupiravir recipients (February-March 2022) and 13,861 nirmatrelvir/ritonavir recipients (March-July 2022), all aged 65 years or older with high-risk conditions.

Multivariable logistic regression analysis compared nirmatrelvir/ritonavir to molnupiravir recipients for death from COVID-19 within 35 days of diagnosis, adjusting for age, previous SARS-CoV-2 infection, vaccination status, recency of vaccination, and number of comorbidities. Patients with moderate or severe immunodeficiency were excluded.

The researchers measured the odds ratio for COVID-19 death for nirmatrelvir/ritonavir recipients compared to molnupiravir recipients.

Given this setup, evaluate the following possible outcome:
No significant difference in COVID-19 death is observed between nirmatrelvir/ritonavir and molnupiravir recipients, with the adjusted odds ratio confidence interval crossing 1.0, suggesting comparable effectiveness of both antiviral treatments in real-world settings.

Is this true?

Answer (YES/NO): YES